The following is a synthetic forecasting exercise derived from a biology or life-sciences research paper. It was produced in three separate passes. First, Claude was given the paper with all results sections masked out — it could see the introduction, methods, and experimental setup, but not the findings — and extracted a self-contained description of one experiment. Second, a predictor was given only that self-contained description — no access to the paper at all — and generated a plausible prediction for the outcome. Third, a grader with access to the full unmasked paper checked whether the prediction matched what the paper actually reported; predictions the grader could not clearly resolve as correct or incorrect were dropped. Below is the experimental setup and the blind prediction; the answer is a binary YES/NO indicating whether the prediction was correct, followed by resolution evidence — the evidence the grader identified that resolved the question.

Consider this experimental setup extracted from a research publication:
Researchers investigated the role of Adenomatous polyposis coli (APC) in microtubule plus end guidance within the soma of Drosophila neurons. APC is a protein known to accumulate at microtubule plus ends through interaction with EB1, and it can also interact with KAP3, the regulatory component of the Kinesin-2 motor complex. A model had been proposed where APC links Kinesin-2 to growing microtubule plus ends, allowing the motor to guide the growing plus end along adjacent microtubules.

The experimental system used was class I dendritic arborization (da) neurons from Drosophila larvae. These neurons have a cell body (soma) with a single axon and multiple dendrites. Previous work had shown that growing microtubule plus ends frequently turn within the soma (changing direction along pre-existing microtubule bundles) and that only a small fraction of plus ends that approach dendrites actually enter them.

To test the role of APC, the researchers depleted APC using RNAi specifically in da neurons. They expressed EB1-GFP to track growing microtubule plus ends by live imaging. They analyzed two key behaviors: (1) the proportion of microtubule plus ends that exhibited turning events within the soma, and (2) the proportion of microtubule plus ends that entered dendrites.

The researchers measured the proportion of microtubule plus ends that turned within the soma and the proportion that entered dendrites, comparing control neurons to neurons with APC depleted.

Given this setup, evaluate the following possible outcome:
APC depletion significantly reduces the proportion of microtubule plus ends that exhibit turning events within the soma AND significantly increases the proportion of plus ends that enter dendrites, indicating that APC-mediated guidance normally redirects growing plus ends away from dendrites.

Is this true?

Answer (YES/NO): YES